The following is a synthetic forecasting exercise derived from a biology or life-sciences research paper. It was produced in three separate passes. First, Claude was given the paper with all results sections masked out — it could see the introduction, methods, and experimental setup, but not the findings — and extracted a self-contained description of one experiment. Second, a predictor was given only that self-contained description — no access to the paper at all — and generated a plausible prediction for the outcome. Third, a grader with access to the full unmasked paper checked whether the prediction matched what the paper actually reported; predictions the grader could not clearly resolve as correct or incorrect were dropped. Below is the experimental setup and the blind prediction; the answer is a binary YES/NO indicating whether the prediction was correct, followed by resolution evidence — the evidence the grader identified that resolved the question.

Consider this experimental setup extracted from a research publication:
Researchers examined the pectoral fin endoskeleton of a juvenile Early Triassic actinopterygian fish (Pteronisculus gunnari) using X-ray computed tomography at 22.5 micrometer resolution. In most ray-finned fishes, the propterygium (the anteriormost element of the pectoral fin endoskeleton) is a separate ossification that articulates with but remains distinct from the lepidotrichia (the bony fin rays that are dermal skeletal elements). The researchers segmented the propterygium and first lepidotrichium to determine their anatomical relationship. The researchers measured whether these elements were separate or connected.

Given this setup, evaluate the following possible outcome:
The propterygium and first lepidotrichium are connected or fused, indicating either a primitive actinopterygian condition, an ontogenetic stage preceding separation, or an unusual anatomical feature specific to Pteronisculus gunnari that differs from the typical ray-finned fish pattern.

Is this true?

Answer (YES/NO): YES